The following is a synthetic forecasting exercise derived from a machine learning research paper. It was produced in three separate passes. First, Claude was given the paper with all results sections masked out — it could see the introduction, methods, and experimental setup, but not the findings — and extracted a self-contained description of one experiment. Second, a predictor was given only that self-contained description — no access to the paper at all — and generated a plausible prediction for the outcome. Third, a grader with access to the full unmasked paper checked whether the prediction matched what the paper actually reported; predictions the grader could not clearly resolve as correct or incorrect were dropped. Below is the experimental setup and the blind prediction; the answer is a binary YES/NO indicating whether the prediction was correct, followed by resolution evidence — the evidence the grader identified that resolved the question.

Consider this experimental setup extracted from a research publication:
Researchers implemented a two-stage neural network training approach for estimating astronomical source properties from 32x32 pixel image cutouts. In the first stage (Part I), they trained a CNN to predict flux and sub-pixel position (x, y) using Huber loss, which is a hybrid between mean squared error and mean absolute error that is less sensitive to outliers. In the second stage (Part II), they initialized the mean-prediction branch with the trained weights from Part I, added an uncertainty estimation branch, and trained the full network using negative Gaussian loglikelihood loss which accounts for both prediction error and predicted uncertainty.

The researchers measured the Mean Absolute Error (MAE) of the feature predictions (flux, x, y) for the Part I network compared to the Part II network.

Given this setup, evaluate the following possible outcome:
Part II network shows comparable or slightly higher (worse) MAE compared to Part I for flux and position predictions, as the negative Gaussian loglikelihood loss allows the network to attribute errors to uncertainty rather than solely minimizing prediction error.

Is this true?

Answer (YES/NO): NO